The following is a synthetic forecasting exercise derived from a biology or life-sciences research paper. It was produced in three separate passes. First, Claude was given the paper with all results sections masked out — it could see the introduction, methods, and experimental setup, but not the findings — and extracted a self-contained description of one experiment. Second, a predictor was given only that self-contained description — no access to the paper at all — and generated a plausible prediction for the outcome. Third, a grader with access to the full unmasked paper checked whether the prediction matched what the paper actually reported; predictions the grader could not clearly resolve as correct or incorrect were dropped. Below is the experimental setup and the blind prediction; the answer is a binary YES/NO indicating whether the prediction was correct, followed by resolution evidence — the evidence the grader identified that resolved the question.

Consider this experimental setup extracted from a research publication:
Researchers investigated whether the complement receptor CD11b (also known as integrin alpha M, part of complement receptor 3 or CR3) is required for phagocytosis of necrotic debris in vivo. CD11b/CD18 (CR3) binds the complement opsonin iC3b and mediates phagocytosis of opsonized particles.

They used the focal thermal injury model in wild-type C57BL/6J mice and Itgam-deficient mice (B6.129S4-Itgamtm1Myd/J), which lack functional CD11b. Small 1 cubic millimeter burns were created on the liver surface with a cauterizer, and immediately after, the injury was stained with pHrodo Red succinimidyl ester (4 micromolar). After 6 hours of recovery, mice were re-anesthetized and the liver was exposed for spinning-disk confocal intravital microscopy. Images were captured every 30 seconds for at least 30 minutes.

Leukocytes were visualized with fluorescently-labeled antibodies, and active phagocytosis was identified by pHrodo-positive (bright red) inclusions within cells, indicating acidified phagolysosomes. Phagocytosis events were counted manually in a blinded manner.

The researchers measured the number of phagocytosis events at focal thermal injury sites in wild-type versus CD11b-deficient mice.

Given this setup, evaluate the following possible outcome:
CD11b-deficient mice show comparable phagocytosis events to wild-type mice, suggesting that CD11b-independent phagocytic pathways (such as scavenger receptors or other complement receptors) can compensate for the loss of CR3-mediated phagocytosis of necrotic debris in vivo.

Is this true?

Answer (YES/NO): NO